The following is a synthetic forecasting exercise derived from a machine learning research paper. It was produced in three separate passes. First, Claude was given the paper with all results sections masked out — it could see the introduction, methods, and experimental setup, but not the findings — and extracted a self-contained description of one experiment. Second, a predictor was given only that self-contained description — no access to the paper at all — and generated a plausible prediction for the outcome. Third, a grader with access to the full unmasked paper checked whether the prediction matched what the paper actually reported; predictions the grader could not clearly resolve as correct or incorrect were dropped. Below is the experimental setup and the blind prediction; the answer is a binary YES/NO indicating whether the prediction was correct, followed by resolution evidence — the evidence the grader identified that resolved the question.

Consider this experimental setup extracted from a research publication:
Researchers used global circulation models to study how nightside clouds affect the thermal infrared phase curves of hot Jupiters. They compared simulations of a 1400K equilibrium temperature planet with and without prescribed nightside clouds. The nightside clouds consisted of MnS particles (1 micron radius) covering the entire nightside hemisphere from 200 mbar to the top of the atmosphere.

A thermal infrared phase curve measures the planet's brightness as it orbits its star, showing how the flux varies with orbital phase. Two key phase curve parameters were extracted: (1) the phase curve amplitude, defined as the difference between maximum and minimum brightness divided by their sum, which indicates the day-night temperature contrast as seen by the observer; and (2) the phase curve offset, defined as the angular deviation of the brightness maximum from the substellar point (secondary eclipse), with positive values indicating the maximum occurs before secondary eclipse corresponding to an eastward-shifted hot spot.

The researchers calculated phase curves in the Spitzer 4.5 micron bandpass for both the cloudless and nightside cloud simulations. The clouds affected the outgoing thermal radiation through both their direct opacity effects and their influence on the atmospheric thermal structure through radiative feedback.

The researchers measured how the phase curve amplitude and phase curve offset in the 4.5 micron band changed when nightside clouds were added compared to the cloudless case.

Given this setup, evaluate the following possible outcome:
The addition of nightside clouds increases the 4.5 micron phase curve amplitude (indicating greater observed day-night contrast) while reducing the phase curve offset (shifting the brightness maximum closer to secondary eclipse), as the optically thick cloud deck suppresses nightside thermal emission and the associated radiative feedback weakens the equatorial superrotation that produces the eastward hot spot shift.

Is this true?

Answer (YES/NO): NO